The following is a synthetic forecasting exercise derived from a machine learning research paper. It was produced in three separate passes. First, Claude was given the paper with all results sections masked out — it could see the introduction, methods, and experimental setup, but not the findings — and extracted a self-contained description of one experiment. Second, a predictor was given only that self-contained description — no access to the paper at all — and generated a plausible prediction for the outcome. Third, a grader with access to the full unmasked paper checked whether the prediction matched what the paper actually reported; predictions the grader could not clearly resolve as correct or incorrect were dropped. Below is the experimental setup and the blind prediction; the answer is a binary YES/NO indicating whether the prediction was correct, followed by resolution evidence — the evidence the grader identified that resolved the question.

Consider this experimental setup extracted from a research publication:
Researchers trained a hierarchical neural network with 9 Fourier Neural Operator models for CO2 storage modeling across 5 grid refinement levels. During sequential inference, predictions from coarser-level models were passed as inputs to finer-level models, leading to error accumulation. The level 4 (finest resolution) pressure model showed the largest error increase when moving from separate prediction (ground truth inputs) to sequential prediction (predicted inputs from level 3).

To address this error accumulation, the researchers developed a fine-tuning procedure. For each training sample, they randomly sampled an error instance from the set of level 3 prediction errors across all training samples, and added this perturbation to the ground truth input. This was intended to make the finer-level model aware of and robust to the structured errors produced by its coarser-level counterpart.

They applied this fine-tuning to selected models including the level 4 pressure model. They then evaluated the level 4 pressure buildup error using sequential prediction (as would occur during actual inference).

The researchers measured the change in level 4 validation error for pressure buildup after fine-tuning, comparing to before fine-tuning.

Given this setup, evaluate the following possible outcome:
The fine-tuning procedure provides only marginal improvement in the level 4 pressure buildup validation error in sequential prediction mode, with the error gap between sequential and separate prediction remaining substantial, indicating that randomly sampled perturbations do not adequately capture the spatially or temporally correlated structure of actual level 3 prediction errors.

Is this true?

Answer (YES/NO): NO